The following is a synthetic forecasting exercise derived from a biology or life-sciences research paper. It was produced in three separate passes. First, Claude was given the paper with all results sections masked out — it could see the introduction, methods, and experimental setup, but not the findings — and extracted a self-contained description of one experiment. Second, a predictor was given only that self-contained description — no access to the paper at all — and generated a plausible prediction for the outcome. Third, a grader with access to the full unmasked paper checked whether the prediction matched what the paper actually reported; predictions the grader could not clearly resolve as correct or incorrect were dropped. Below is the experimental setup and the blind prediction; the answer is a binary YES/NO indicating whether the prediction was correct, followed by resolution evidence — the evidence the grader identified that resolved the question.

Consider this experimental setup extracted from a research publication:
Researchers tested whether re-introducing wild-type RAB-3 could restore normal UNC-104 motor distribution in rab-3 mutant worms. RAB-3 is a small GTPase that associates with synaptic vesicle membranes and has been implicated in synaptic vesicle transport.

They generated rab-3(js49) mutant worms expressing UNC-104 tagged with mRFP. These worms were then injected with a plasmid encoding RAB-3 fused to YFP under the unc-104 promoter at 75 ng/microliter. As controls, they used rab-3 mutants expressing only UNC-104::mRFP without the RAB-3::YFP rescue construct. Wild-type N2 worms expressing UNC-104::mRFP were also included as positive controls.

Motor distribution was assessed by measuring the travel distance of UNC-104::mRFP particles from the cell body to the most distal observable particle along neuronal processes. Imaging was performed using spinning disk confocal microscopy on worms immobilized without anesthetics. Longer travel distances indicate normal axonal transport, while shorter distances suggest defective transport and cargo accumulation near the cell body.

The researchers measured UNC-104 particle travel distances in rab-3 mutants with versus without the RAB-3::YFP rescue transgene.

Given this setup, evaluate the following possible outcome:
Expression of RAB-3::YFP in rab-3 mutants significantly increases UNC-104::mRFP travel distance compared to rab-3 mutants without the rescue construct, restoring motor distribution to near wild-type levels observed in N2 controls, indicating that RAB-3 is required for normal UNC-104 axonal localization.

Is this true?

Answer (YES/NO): NO